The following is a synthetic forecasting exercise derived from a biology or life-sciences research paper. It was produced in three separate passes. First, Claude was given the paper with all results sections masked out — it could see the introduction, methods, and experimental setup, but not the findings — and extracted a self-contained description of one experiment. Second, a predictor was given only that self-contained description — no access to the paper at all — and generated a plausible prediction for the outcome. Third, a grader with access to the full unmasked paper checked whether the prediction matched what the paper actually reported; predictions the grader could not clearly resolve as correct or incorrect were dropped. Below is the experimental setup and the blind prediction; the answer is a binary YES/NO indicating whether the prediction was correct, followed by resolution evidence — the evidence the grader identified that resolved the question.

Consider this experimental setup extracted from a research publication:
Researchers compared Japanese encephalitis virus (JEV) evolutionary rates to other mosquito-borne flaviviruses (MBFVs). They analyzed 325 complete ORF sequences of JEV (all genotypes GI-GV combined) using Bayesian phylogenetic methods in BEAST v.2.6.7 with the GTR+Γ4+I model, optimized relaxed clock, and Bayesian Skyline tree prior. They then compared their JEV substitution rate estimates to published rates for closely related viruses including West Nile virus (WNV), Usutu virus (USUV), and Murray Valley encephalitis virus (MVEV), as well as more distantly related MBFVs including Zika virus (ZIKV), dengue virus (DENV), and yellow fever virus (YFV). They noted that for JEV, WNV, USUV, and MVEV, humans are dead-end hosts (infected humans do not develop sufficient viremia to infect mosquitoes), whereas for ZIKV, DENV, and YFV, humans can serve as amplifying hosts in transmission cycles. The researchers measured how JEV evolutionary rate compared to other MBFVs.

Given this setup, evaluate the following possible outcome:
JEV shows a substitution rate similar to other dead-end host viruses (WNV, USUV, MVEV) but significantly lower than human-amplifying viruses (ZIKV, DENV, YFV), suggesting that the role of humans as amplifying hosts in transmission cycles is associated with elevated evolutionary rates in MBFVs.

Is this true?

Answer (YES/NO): NO